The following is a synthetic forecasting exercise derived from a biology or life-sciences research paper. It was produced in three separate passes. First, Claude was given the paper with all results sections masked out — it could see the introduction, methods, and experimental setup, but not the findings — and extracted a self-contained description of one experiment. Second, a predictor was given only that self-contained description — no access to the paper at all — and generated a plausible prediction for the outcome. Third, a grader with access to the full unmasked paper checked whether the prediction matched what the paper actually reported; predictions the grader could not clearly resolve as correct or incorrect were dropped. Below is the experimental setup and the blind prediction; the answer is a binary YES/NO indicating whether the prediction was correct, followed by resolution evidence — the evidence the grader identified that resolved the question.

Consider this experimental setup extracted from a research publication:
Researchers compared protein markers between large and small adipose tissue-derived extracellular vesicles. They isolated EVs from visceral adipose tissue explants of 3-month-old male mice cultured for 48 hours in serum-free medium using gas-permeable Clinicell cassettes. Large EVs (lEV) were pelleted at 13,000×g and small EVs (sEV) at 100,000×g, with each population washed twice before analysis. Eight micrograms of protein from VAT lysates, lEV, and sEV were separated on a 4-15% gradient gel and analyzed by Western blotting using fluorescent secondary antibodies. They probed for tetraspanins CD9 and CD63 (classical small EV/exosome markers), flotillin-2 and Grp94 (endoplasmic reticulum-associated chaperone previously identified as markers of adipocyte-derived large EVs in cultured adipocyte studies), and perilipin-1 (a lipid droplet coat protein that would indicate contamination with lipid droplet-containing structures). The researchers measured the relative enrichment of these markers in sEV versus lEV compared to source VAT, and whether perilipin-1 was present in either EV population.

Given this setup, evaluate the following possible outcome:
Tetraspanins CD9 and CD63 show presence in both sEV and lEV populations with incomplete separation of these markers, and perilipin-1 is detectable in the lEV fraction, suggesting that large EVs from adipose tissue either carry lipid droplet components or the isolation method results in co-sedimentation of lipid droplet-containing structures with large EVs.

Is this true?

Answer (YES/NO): NO